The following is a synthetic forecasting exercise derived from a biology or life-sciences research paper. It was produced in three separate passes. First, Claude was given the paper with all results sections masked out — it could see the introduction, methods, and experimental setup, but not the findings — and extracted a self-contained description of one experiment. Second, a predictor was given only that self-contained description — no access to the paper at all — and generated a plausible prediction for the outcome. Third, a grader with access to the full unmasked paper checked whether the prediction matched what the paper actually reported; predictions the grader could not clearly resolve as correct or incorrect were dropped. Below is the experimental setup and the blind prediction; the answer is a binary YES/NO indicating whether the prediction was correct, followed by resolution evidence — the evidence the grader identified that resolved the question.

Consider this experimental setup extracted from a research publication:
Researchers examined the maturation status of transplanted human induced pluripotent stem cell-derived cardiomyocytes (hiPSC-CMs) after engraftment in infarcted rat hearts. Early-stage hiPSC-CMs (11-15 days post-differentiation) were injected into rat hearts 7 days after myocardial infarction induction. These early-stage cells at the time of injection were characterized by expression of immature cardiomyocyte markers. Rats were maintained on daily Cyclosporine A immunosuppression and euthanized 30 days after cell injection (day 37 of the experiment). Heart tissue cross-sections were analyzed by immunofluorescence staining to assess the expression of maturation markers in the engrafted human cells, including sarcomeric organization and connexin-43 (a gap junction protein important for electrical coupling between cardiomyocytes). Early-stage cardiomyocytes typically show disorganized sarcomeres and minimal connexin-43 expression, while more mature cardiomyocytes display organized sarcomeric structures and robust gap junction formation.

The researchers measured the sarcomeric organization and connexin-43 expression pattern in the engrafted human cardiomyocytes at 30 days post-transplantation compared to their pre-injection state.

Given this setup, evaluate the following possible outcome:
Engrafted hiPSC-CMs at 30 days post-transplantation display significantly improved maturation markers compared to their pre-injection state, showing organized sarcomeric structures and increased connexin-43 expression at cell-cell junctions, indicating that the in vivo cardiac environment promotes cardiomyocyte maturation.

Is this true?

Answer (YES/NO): NO